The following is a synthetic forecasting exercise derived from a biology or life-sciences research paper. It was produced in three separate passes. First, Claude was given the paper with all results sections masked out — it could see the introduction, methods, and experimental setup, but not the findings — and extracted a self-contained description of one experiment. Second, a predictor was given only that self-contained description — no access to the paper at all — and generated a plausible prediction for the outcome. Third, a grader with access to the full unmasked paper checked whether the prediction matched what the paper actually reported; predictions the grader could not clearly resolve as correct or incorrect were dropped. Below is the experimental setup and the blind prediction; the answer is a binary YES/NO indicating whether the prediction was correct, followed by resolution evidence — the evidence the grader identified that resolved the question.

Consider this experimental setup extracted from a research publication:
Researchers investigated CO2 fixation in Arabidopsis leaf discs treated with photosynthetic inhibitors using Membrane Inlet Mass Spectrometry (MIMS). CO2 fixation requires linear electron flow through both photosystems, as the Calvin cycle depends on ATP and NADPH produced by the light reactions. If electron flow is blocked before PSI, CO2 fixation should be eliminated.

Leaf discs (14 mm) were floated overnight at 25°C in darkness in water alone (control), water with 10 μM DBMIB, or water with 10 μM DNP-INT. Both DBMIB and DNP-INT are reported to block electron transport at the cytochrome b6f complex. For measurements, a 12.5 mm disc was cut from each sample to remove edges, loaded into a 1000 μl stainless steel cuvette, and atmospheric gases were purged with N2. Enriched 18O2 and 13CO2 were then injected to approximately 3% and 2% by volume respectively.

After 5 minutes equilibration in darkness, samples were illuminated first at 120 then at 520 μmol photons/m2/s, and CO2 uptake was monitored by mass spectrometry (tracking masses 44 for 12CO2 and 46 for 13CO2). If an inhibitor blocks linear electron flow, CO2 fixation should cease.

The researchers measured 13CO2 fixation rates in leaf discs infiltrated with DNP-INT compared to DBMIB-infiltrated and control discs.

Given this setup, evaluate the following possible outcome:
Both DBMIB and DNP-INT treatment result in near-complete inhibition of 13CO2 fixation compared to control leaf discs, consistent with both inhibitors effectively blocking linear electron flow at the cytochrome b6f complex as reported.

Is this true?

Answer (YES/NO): NO